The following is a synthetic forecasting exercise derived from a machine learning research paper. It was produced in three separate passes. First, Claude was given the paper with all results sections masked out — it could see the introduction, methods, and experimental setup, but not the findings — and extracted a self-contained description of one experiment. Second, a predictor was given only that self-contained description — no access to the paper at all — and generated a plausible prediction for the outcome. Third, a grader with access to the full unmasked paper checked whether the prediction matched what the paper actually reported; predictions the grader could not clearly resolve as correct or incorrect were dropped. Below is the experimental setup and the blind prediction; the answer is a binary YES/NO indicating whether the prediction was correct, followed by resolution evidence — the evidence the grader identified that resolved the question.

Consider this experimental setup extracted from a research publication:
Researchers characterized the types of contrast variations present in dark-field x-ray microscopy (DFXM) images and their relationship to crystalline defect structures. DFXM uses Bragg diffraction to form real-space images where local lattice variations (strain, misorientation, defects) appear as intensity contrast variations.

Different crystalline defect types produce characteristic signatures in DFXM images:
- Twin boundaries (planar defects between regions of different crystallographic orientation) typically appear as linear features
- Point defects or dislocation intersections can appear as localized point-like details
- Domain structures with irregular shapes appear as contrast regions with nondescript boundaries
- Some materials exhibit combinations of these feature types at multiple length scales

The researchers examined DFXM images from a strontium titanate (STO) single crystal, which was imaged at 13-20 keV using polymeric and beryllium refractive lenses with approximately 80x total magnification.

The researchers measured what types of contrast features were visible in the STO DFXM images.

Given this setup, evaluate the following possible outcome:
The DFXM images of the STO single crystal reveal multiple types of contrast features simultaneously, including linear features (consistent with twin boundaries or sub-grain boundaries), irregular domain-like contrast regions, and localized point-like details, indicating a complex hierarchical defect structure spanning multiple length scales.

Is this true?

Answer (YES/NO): YES